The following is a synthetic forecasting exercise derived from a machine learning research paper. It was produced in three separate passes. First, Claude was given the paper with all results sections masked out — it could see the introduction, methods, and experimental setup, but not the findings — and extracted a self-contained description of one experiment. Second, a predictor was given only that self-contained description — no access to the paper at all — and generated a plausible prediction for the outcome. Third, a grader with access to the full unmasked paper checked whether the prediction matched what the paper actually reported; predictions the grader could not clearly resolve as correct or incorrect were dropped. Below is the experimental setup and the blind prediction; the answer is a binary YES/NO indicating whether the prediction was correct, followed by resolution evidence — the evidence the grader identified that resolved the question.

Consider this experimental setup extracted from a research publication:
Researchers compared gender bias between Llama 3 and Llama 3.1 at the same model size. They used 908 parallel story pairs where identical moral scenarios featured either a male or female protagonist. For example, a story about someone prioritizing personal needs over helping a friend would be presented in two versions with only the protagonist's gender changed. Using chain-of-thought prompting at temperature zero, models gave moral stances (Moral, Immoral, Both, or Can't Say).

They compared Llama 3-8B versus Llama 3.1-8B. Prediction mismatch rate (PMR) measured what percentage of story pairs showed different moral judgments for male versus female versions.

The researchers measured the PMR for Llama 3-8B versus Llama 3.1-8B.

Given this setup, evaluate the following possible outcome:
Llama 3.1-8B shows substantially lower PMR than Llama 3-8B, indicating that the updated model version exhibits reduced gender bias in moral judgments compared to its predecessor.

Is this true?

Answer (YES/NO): YES